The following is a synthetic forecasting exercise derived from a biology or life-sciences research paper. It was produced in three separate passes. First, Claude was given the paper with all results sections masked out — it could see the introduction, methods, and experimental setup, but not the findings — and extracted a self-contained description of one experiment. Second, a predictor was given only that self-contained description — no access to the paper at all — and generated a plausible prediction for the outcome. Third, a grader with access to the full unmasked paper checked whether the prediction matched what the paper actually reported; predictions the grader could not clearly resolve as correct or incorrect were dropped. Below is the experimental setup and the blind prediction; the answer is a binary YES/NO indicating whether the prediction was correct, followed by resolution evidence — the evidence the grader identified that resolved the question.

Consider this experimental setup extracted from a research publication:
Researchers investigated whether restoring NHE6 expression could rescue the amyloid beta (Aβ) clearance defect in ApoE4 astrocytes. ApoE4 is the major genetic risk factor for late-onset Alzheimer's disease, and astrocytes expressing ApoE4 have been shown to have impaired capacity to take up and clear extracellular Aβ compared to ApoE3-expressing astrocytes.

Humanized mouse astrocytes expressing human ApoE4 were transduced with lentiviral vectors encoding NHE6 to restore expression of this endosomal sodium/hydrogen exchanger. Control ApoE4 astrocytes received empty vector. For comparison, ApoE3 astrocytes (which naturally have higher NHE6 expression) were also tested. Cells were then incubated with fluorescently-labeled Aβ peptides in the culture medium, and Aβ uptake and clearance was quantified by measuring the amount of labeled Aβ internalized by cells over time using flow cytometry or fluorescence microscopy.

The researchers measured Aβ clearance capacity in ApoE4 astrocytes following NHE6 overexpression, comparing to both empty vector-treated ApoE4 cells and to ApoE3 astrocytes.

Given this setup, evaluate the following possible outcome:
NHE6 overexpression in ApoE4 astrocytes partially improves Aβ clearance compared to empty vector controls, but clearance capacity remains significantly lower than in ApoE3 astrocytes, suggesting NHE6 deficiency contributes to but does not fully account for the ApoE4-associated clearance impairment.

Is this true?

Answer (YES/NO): NO